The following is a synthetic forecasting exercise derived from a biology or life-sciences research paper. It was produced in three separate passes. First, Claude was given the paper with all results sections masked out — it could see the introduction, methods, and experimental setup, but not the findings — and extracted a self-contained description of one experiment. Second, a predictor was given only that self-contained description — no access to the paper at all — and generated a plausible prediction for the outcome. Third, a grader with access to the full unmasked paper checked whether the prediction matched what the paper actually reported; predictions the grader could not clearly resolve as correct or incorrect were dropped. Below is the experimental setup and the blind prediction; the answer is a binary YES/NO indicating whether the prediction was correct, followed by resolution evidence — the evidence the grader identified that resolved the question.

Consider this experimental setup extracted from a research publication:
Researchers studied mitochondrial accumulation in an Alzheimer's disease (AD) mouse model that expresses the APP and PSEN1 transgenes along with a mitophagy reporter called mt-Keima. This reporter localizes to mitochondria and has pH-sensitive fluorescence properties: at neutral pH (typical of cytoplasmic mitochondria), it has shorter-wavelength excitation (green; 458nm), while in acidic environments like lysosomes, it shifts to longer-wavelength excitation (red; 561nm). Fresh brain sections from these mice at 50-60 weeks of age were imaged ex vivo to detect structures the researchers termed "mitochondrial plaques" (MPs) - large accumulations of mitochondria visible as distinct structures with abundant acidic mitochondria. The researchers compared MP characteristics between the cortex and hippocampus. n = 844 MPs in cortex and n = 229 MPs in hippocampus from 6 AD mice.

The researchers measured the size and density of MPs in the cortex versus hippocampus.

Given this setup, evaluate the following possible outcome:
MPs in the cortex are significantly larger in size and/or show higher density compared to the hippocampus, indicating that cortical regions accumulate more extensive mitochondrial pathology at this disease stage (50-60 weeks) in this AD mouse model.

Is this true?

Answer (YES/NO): NO